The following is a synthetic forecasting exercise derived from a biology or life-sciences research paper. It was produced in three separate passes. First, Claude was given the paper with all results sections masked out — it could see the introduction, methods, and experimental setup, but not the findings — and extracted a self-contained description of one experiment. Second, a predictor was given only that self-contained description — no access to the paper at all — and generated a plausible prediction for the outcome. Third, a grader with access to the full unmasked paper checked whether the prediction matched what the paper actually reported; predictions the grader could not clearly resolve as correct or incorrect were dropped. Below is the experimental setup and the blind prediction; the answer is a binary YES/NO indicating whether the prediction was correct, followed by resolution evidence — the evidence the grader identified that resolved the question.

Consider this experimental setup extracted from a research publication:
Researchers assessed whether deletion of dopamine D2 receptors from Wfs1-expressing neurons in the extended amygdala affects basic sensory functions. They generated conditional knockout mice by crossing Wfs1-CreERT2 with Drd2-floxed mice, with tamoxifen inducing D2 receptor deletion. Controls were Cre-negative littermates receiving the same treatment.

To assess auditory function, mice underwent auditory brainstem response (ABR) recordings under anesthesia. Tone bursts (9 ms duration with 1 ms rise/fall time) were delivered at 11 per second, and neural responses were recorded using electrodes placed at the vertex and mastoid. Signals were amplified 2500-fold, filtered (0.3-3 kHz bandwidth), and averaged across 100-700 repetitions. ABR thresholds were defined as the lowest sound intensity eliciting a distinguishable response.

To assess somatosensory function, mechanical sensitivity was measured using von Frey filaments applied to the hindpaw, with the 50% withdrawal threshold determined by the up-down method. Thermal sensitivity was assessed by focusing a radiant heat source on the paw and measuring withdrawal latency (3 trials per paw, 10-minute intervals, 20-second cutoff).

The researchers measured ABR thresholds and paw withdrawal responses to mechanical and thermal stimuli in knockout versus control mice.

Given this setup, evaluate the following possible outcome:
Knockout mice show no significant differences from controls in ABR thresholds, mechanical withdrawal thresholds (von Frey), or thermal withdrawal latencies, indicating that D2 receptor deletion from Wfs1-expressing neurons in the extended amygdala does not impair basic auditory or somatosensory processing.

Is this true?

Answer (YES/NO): YES